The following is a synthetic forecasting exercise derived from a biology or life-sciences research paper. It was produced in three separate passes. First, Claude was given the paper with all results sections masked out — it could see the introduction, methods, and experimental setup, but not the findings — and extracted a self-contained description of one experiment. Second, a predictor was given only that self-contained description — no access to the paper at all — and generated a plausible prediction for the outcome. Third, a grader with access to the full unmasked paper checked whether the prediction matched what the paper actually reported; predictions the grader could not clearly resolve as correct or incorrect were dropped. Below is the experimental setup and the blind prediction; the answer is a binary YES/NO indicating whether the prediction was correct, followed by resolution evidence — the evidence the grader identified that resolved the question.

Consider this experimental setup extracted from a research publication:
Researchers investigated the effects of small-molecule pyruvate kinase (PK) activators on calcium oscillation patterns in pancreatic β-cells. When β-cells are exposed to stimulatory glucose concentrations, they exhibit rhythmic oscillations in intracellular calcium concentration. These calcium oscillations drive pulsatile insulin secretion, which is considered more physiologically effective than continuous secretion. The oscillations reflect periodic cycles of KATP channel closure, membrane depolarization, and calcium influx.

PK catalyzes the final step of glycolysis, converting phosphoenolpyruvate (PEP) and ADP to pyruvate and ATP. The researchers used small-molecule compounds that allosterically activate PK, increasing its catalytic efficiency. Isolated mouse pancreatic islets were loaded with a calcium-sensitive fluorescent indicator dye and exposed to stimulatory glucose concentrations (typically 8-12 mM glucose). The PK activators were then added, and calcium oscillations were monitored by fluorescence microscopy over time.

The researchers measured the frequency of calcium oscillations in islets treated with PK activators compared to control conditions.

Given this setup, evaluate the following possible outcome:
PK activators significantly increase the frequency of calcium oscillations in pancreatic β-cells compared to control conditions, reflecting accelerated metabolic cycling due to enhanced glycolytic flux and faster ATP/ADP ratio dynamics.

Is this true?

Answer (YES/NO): NO